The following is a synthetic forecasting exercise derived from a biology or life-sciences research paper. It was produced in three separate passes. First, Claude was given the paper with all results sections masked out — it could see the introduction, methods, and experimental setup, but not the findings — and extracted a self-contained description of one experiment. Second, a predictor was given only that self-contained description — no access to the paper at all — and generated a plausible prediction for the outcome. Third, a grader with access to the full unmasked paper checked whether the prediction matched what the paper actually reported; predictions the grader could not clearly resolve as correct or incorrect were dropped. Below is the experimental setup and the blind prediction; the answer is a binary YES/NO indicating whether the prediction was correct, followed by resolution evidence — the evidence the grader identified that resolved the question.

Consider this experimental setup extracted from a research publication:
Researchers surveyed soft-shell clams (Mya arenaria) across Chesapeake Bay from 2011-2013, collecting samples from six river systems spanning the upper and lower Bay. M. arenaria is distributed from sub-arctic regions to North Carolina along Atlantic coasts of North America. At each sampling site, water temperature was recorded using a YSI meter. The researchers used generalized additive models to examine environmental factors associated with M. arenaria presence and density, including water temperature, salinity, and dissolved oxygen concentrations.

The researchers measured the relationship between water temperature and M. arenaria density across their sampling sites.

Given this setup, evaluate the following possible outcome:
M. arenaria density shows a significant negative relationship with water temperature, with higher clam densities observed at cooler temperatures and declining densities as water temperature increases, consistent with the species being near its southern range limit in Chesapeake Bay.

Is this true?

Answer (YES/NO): YES